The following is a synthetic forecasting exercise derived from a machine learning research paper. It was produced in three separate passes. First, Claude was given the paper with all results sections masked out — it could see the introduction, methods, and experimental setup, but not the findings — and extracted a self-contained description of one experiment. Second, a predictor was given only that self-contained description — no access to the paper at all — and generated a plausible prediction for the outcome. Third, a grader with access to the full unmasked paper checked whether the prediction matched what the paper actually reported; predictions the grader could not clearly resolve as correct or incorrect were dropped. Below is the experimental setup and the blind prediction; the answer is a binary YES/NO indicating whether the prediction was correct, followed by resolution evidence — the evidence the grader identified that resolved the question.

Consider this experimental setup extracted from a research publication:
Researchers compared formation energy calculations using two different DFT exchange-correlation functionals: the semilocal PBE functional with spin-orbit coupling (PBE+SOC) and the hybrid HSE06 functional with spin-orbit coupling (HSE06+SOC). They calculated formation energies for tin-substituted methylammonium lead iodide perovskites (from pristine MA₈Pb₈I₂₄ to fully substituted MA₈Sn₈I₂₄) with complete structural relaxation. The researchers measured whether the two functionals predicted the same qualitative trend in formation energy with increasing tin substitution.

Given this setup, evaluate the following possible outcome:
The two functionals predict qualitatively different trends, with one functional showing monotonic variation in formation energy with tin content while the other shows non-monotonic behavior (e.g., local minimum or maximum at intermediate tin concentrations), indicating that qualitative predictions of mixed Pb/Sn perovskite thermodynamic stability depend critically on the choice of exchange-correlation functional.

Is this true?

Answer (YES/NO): NO